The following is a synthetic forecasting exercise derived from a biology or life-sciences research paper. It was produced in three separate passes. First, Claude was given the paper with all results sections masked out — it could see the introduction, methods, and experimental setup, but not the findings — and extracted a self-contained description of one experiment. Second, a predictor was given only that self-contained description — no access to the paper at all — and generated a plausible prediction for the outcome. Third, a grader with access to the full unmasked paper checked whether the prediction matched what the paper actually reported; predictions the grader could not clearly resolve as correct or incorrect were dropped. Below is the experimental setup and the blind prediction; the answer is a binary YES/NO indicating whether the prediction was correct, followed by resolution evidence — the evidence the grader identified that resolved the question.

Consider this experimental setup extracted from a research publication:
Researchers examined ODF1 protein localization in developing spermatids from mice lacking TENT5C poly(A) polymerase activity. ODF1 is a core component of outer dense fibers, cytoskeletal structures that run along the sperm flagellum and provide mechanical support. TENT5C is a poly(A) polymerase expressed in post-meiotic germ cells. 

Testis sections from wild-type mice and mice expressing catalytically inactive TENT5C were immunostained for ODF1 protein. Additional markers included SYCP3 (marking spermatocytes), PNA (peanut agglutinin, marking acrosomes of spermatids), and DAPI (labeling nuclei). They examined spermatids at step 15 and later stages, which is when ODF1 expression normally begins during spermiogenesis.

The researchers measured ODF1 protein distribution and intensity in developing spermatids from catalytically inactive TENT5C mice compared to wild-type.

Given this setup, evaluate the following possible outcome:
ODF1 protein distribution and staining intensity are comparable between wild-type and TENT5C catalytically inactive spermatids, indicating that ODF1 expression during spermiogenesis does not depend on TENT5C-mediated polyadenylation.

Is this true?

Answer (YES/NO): NO